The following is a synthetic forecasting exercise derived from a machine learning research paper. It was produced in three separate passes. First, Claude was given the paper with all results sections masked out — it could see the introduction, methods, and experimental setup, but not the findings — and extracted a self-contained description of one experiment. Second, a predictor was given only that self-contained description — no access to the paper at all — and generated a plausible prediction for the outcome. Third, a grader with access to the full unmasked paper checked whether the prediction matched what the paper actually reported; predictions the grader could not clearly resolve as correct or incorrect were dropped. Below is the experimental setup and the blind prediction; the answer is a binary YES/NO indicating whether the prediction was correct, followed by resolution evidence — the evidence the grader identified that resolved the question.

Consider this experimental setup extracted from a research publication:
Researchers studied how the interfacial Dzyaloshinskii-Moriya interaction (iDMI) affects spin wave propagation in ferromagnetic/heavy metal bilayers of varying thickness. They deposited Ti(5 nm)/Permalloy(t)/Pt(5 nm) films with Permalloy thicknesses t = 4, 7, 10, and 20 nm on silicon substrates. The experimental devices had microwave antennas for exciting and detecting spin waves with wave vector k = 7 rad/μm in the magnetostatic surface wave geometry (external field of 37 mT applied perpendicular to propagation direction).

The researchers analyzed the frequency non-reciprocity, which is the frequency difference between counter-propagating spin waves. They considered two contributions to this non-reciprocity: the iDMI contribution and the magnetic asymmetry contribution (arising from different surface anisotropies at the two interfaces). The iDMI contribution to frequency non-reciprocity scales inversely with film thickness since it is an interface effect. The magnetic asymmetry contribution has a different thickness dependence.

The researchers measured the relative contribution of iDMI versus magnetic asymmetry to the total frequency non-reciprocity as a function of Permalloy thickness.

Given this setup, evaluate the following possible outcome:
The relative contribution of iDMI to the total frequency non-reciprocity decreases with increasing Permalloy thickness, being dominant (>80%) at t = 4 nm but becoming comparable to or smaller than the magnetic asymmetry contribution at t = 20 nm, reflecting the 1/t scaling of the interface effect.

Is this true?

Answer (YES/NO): YES